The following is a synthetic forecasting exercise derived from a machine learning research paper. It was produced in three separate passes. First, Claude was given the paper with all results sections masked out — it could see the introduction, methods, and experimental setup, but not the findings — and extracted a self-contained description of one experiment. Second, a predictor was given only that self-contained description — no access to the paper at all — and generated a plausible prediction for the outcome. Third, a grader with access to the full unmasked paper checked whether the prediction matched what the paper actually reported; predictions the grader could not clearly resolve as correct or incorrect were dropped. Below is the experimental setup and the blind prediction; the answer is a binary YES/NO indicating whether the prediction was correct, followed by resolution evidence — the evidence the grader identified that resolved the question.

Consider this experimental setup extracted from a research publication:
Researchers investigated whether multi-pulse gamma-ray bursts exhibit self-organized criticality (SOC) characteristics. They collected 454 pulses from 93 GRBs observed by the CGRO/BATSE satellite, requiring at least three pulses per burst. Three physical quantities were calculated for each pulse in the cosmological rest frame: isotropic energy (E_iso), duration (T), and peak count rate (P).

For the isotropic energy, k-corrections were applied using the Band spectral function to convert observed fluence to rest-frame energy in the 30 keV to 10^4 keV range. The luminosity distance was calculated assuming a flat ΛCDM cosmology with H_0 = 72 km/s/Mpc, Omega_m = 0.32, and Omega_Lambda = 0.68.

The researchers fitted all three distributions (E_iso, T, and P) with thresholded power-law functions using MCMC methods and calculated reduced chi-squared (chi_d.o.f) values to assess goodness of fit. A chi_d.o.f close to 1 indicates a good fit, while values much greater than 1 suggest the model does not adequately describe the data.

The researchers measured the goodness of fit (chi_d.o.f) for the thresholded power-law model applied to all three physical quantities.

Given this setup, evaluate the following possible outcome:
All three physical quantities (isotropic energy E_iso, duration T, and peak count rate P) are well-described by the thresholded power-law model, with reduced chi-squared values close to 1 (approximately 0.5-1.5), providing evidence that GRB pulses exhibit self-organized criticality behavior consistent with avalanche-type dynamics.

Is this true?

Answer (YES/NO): NO